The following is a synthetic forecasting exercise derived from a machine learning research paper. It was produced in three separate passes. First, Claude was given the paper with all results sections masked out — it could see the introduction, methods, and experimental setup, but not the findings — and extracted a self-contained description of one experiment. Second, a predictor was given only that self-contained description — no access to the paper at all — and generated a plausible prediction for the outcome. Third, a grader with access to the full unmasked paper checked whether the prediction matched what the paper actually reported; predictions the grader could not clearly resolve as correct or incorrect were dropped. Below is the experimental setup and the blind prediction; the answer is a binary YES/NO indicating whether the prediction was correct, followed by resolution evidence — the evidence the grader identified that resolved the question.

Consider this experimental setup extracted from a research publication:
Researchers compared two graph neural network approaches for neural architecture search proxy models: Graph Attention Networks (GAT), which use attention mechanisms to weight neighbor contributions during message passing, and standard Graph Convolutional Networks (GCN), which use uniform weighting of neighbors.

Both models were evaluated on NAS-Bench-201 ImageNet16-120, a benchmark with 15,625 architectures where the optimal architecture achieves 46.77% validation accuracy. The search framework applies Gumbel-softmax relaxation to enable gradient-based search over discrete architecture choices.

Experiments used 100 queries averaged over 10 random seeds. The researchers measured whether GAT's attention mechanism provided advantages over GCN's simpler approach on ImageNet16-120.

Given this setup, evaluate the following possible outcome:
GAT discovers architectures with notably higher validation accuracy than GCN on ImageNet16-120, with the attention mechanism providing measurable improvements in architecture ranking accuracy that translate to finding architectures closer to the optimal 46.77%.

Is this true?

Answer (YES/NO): NO